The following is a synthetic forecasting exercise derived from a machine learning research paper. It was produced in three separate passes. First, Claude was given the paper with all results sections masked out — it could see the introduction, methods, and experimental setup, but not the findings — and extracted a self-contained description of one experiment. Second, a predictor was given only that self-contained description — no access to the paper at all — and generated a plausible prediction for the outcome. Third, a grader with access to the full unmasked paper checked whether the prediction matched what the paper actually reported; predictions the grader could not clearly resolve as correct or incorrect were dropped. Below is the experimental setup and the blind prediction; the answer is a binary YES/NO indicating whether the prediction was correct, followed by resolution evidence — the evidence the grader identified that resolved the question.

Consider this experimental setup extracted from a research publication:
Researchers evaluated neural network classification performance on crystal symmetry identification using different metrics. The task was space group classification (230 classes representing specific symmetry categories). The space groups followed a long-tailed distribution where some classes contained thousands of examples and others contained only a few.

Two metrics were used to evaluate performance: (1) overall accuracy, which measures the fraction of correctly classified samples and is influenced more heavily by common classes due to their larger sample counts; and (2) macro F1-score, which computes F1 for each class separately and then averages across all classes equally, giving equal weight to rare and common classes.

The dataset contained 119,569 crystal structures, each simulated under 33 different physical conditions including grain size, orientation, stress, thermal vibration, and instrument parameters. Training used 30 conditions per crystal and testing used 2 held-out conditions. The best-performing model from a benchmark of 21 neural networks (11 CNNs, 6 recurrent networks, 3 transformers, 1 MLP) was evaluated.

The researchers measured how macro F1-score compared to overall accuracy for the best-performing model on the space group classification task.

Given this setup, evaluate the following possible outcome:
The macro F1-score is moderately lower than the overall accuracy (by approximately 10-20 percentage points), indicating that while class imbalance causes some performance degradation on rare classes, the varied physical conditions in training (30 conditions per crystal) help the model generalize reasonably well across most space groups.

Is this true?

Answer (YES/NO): NO